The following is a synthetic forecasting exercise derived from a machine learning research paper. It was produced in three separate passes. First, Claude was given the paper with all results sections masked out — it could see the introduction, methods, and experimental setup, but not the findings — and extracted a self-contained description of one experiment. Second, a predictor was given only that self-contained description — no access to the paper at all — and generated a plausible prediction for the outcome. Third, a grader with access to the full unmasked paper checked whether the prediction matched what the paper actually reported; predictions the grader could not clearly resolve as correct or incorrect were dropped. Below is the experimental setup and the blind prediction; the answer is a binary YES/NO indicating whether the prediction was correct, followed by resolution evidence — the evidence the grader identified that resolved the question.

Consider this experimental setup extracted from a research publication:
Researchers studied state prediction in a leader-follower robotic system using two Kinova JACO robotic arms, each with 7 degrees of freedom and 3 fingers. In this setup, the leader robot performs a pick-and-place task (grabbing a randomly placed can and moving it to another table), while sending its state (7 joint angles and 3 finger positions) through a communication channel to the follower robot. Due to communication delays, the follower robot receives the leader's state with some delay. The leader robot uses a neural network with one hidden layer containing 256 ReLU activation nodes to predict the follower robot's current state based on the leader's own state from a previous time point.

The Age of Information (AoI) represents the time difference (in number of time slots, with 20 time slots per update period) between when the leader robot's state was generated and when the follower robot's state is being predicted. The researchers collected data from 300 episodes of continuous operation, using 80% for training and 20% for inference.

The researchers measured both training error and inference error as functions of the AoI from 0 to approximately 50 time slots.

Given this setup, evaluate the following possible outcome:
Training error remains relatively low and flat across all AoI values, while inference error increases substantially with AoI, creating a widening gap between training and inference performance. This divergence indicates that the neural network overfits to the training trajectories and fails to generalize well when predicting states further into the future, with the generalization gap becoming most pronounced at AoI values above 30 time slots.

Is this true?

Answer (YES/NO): NO